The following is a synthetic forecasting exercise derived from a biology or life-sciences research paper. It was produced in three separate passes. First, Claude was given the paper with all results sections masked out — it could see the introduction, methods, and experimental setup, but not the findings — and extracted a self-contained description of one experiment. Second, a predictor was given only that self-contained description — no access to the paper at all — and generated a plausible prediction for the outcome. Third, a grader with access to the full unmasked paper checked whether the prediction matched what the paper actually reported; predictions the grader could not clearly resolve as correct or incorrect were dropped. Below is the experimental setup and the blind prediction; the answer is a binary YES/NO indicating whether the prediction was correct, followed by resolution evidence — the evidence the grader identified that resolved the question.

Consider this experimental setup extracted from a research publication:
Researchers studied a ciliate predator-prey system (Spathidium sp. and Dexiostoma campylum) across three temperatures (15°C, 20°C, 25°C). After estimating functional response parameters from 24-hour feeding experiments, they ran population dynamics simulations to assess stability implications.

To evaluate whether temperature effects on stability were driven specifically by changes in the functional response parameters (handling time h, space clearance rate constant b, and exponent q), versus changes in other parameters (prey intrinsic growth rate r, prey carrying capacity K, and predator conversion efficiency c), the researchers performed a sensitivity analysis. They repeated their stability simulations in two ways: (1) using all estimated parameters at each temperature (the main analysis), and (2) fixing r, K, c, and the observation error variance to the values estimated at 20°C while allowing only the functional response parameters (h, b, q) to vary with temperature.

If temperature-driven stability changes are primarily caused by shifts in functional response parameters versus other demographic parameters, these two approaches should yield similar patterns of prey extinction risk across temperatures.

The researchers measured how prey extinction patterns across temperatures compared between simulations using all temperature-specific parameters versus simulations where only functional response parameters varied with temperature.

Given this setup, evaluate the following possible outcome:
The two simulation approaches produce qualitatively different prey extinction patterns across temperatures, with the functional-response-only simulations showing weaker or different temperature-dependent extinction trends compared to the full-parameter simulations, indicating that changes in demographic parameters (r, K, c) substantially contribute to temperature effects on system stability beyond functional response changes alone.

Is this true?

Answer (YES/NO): NO